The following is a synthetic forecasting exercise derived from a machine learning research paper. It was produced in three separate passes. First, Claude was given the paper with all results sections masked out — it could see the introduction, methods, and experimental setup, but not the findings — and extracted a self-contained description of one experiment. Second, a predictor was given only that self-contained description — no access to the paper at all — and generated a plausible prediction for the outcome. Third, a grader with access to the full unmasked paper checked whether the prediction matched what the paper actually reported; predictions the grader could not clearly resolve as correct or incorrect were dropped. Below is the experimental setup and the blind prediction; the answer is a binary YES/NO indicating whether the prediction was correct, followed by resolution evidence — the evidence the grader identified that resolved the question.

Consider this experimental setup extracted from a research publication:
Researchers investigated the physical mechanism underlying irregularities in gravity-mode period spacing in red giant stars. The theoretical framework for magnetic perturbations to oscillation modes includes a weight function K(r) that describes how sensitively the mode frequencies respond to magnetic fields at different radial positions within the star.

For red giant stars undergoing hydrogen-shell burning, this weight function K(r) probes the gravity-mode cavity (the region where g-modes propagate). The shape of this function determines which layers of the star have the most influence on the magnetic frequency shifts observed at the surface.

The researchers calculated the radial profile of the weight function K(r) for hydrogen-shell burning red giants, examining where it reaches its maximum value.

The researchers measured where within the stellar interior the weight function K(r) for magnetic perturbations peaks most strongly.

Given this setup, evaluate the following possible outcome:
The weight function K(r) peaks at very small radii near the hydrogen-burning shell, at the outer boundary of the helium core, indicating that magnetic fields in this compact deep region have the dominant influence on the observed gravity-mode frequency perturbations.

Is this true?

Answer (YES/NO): YES